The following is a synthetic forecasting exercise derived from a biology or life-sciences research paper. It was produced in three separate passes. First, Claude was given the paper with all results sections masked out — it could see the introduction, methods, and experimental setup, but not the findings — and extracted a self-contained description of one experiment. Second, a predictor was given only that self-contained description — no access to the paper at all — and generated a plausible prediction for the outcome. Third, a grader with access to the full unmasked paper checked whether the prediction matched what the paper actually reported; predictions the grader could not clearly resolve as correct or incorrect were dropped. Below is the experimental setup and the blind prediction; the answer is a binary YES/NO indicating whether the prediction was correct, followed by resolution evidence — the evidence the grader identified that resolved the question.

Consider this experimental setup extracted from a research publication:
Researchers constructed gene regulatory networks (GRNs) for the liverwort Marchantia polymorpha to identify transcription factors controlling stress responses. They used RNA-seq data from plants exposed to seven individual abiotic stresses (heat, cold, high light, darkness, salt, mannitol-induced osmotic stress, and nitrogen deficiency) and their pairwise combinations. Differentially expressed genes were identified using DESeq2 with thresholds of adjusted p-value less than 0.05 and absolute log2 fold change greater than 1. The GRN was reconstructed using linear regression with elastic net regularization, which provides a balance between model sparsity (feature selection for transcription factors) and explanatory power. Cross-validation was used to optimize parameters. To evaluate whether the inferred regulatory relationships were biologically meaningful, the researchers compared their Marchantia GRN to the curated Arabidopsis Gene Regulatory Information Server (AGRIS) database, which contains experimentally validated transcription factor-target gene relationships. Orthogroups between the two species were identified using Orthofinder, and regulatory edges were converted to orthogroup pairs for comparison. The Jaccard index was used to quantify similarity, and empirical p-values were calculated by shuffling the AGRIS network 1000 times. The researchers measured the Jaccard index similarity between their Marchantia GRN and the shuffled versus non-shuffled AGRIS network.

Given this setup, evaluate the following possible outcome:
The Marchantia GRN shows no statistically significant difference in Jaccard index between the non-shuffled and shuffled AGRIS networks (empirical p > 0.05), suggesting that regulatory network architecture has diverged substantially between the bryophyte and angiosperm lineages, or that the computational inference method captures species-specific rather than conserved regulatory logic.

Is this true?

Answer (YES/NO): NO